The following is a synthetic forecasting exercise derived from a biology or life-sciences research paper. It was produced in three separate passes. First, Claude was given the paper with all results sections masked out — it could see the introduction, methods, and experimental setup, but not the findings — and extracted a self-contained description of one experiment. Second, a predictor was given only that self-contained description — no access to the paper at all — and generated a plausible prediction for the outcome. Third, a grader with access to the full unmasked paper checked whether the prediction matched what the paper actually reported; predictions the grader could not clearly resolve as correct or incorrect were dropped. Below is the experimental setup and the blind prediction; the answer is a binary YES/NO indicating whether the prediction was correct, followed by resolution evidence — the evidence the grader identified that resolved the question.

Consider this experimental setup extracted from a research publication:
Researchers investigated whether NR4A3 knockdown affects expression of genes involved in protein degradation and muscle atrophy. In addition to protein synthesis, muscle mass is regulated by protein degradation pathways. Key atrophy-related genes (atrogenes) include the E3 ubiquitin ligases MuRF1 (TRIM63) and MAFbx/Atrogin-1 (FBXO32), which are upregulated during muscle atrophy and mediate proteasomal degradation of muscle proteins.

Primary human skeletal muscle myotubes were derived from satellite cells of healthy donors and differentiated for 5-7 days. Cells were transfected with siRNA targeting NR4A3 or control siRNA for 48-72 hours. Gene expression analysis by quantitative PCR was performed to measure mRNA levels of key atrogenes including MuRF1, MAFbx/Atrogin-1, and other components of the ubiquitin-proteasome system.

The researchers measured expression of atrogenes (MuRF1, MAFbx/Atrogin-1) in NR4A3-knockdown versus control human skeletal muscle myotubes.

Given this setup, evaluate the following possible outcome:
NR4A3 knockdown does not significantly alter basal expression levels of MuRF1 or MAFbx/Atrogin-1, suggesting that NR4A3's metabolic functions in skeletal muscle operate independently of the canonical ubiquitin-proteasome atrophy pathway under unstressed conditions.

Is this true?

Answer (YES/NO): NO